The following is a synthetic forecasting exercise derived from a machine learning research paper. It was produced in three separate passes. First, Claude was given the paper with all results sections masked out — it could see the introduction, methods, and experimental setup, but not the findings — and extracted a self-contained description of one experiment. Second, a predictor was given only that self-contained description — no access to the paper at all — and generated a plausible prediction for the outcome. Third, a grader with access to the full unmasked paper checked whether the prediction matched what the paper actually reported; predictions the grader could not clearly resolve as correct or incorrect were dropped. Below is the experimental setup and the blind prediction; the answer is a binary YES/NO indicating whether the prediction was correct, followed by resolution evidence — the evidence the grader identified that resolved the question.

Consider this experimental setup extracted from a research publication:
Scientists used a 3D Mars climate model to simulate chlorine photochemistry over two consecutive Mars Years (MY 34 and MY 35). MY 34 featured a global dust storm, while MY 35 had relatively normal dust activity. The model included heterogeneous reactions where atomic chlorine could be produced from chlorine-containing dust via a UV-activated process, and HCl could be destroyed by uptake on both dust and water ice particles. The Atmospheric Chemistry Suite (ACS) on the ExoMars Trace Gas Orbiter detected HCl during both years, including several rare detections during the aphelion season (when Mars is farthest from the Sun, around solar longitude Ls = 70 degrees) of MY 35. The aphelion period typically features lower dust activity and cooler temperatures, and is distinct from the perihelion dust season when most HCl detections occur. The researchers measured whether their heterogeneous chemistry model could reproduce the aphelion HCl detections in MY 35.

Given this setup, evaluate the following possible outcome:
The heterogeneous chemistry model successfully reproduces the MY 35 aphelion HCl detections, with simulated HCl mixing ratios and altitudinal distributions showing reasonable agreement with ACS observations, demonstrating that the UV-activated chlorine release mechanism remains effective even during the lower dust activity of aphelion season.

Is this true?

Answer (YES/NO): NO